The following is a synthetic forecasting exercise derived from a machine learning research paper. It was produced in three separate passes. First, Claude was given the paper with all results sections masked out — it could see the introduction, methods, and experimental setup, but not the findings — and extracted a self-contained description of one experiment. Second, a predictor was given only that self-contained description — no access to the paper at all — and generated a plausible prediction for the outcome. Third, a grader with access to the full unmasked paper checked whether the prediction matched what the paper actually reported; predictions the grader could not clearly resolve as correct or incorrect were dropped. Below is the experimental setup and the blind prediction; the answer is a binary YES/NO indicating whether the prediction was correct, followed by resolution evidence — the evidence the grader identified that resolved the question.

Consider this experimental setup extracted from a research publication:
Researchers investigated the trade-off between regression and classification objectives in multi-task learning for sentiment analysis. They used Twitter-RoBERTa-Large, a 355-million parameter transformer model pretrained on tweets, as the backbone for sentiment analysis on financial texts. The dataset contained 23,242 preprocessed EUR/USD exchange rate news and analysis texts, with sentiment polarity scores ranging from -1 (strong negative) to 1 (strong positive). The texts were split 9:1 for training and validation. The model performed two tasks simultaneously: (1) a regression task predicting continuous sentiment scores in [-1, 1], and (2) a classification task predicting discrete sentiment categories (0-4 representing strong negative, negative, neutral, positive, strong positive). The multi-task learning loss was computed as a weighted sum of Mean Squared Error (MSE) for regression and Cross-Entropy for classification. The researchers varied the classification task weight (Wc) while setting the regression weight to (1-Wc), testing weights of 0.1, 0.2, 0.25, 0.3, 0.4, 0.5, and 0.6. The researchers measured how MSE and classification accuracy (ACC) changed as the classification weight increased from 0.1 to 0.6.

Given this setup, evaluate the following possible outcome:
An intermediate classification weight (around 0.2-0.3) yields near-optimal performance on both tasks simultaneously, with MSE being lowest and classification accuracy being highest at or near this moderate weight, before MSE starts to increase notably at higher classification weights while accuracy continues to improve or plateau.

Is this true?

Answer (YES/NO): NO